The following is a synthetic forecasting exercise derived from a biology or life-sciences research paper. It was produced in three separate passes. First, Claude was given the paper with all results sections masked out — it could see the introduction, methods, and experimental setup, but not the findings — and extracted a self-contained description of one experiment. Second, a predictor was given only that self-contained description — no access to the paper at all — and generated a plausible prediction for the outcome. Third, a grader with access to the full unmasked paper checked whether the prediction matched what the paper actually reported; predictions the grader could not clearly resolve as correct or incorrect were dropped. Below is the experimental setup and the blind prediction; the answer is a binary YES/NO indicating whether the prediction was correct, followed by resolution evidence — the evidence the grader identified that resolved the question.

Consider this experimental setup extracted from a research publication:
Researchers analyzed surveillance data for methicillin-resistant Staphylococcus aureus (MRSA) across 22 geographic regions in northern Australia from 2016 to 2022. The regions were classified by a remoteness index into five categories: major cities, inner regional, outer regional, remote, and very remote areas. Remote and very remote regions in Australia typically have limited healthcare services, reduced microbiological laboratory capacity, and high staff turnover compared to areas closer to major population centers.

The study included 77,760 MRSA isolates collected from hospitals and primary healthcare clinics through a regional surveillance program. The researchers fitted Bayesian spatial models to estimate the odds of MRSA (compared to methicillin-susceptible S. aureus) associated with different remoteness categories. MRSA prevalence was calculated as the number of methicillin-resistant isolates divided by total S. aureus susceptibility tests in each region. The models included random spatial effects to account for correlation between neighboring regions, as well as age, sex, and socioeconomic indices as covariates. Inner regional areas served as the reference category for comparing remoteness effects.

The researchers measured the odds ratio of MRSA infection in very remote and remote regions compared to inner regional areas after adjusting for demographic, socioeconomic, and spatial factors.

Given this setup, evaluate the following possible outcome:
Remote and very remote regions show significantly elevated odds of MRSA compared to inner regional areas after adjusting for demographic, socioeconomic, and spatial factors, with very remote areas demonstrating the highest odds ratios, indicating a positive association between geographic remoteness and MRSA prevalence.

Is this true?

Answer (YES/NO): NO